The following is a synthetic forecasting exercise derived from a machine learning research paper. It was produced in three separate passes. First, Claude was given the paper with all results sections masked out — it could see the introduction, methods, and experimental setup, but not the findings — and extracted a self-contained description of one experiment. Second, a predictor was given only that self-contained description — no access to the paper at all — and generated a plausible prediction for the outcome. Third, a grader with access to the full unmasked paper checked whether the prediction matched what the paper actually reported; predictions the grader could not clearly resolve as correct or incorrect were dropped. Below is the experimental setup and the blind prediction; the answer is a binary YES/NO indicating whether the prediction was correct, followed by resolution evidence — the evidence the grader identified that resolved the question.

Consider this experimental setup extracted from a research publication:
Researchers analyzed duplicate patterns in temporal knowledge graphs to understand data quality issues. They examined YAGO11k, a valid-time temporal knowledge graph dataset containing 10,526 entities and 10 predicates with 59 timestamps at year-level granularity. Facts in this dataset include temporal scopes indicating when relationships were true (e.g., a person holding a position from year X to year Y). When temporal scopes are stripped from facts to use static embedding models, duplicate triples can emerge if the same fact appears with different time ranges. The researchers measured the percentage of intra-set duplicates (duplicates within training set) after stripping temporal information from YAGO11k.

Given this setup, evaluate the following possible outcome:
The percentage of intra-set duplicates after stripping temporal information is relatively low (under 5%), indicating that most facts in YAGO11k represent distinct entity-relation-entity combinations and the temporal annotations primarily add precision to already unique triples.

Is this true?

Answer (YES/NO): YES